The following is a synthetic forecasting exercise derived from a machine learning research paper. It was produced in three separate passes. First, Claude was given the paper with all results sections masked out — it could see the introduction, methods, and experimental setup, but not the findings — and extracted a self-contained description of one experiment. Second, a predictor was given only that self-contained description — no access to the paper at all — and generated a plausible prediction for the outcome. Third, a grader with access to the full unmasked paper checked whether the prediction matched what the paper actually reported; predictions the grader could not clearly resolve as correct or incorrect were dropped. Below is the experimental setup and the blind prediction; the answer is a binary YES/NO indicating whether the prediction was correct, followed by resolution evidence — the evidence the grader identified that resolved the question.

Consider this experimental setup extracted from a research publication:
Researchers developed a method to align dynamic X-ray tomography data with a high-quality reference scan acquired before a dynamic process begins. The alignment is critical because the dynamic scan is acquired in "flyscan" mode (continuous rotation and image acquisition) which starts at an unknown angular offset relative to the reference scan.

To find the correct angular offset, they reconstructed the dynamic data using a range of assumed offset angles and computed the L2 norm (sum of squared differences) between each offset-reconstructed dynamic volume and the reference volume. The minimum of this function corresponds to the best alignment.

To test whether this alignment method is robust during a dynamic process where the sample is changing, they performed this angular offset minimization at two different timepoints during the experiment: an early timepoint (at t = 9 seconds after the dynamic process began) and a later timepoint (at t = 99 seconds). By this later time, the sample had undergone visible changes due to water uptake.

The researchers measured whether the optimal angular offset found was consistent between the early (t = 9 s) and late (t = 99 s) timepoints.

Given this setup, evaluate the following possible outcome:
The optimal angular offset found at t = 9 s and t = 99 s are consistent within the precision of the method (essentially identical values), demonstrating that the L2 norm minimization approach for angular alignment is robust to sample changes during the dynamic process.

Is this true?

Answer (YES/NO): YES